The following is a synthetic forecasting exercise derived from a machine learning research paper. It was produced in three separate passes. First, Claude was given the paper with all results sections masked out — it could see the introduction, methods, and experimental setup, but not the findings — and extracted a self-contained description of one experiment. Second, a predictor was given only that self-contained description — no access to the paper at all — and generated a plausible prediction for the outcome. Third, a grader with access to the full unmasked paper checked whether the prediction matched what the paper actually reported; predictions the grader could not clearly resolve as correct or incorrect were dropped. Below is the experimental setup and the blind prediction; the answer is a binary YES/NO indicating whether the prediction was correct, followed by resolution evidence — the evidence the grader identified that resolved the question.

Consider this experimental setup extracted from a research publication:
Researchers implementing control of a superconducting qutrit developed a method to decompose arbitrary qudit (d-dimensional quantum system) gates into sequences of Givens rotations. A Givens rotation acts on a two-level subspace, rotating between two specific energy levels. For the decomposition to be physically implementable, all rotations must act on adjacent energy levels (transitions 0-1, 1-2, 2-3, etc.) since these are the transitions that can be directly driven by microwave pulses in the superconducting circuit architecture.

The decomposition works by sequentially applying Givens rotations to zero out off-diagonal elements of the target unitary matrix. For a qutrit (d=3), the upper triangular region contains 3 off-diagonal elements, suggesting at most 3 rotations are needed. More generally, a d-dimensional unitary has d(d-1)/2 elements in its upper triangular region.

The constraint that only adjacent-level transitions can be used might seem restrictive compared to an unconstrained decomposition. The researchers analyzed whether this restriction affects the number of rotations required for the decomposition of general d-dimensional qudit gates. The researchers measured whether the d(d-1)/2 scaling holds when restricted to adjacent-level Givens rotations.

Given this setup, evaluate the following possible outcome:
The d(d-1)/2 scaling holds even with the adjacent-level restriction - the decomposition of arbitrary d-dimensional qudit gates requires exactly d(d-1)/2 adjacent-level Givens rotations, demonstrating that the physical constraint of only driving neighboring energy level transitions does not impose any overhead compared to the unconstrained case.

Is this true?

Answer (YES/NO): NO